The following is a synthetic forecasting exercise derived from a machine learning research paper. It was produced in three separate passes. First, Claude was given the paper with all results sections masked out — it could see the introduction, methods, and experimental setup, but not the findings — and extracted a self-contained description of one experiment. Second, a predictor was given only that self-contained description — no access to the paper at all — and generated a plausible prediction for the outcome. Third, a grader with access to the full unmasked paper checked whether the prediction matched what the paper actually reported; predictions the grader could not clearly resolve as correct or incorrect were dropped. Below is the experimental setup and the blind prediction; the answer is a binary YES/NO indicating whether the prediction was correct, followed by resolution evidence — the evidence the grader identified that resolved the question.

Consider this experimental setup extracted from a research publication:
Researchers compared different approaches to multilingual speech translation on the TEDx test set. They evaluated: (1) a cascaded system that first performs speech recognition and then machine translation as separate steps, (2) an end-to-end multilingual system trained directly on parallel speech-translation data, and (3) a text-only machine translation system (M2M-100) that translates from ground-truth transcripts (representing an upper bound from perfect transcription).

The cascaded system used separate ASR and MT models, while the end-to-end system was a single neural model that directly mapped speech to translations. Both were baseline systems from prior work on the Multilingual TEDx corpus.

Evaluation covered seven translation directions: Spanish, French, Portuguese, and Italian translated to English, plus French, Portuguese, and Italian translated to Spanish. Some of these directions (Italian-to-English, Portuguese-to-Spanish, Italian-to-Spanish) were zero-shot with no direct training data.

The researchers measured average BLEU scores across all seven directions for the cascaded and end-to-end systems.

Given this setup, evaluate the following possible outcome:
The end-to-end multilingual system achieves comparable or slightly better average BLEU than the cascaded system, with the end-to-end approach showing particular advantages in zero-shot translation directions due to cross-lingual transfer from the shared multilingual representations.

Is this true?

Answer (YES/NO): NO